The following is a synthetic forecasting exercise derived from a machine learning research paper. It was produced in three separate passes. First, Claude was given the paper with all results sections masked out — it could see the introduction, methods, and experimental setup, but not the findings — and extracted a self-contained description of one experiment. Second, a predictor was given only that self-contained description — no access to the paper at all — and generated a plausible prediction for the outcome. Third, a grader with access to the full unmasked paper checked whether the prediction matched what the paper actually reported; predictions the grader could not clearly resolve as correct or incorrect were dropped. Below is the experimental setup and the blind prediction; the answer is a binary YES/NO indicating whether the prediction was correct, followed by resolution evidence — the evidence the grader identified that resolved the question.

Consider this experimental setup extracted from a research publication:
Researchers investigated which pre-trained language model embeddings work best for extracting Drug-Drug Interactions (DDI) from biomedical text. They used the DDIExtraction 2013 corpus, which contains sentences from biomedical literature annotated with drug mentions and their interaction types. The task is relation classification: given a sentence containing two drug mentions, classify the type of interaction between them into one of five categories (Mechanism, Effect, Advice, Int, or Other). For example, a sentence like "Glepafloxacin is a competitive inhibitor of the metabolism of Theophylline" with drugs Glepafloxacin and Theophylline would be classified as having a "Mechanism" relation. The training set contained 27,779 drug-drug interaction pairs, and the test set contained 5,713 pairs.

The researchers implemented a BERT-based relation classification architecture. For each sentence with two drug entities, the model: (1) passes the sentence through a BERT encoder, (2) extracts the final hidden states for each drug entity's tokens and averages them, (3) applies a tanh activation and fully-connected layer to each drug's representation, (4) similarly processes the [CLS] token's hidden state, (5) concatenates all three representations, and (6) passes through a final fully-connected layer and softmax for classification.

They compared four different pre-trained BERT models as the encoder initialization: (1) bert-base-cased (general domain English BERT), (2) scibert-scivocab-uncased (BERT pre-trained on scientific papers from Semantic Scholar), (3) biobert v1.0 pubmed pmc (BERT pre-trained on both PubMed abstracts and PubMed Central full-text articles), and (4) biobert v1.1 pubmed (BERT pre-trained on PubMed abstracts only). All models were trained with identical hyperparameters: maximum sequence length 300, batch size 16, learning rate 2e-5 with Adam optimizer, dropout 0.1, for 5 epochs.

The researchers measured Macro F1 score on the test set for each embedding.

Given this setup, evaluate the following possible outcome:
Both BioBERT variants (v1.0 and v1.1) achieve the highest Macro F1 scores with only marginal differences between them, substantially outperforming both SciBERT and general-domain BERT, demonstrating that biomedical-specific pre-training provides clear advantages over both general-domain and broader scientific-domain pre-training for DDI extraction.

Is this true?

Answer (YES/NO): NO